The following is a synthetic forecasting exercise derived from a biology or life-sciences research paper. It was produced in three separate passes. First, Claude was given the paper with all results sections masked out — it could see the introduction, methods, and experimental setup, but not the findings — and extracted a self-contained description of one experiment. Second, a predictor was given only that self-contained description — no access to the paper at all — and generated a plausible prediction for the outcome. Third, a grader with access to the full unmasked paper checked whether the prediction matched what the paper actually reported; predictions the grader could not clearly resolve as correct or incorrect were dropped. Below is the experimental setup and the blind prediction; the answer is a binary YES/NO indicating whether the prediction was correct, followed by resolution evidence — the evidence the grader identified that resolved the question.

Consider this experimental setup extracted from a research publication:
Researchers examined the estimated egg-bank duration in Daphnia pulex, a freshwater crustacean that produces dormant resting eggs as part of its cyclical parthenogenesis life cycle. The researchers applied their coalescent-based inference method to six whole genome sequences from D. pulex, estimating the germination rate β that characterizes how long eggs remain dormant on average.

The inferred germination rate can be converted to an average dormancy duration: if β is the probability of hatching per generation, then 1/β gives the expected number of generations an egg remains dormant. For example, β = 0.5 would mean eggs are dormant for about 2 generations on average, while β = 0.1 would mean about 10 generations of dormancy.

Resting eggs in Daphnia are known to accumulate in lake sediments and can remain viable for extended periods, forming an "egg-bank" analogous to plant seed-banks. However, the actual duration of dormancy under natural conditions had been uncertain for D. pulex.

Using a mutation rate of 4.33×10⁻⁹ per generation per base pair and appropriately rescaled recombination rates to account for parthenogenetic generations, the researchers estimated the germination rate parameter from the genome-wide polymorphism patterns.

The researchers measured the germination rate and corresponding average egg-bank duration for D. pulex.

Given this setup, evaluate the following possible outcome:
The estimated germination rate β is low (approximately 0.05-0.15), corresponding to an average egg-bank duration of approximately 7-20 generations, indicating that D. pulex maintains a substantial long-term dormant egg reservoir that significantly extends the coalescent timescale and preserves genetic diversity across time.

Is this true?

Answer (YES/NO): NO